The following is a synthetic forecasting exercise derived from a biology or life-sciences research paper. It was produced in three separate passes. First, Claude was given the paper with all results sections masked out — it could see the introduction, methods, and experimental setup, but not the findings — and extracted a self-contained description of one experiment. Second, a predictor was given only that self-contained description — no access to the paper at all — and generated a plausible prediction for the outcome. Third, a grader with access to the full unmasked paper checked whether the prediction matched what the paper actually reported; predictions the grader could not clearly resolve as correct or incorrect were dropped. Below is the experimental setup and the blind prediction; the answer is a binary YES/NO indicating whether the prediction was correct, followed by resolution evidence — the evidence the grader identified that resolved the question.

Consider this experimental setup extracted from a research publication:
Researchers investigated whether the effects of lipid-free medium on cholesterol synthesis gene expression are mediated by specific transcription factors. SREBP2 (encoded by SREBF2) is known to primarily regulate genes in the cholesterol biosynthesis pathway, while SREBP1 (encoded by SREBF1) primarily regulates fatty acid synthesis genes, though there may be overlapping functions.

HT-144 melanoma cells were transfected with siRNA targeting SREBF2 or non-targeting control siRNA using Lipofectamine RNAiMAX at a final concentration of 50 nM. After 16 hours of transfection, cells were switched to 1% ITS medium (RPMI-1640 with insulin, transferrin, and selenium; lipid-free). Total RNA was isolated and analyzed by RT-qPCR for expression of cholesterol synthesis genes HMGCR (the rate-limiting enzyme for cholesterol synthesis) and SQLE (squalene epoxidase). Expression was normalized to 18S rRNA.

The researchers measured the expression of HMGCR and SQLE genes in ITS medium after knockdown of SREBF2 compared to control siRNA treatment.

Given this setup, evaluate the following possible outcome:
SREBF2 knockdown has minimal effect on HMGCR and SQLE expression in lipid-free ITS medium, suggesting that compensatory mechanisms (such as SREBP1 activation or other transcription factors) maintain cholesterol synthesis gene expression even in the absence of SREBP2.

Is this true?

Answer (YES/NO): NO